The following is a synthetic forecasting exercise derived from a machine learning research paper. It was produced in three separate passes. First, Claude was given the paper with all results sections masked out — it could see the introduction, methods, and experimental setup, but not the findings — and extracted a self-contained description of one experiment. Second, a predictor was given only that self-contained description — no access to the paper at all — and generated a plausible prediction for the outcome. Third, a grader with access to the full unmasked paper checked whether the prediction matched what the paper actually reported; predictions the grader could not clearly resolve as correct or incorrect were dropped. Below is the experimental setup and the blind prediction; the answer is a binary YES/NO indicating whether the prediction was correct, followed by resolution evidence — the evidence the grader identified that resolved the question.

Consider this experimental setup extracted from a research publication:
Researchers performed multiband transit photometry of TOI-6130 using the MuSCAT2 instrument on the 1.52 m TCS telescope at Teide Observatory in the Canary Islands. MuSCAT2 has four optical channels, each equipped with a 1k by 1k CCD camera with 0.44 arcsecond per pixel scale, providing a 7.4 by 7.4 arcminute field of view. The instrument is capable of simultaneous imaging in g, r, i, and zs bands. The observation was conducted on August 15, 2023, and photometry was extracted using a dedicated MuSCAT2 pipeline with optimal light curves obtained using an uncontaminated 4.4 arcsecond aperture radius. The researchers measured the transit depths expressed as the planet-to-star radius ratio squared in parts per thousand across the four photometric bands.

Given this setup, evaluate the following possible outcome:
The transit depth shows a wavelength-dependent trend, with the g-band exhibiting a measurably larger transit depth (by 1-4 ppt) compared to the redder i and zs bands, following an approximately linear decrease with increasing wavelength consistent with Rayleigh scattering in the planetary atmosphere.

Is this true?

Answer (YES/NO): NO